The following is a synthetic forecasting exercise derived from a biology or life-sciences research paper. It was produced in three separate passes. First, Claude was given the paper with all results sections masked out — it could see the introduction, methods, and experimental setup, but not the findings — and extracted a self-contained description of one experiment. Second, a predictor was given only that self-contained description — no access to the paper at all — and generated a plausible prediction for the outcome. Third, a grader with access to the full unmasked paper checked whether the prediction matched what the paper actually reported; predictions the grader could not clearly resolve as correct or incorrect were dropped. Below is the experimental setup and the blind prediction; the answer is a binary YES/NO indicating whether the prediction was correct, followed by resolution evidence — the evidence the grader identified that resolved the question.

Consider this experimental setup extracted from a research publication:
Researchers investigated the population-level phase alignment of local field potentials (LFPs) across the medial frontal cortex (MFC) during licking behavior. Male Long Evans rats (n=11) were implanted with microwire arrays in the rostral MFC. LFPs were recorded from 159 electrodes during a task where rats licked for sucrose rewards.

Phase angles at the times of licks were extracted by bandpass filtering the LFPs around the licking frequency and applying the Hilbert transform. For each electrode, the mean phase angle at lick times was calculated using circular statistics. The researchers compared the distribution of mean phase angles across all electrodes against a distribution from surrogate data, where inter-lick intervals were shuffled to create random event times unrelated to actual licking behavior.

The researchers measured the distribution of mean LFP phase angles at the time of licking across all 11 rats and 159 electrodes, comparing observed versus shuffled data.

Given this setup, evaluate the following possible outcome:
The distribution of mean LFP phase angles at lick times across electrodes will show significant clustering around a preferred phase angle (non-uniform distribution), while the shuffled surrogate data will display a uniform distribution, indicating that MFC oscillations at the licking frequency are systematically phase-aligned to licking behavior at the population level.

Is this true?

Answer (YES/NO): YES